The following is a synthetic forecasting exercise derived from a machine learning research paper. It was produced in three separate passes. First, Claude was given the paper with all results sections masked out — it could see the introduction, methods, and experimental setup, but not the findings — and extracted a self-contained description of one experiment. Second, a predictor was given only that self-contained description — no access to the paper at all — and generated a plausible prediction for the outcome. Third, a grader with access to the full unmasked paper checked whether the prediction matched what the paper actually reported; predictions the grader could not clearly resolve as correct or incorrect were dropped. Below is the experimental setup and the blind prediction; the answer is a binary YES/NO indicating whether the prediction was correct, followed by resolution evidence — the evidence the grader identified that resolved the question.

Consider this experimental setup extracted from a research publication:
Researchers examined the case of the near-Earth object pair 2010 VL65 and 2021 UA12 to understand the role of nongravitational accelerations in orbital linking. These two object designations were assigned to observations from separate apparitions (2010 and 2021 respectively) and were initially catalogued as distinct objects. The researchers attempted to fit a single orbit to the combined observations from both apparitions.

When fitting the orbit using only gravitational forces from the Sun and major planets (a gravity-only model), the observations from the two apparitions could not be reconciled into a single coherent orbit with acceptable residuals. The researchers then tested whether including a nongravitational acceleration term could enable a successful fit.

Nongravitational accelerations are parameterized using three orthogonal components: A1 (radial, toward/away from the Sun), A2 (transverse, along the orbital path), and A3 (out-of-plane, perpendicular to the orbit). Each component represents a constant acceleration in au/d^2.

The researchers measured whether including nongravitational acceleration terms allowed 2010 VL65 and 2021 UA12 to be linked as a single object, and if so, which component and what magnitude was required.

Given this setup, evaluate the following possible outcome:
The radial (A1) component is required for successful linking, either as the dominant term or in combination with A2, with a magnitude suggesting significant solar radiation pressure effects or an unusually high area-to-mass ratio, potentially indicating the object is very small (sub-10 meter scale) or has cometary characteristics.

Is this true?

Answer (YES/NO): NO